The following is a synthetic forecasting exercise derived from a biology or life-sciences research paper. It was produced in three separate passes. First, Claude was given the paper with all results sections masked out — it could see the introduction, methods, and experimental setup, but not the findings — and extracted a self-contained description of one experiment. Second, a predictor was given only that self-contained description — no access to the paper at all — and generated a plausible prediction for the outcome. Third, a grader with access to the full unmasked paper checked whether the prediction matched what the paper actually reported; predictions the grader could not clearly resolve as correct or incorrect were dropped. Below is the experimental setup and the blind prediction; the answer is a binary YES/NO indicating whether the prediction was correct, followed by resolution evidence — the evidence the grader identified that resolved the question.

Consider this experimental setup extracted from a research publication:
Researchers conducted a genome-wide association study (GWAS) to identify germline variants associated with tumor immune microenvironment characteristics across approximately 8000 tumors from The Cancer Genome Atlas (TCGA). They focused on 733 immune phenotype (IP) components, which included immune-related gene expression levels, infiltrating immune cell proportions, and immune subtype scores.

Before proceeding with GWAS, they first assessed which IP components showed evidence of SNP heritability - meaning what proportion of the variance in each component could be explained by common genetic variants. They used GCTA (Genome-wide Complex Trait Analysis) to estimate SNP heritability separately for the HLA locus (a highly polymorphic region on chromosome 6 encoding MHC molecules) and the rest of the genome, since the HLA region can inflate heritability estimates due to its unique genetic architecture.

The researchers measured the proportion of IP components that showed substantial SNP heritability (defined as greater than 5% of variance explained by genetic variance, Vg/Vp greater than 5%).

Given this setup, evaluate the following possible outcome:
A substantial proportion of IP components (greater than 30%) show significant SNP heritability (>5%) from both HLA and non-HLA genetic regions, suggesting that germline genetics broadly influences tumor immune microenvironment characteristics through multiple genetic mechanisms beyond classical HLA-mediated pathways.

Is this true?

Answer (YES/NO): YES